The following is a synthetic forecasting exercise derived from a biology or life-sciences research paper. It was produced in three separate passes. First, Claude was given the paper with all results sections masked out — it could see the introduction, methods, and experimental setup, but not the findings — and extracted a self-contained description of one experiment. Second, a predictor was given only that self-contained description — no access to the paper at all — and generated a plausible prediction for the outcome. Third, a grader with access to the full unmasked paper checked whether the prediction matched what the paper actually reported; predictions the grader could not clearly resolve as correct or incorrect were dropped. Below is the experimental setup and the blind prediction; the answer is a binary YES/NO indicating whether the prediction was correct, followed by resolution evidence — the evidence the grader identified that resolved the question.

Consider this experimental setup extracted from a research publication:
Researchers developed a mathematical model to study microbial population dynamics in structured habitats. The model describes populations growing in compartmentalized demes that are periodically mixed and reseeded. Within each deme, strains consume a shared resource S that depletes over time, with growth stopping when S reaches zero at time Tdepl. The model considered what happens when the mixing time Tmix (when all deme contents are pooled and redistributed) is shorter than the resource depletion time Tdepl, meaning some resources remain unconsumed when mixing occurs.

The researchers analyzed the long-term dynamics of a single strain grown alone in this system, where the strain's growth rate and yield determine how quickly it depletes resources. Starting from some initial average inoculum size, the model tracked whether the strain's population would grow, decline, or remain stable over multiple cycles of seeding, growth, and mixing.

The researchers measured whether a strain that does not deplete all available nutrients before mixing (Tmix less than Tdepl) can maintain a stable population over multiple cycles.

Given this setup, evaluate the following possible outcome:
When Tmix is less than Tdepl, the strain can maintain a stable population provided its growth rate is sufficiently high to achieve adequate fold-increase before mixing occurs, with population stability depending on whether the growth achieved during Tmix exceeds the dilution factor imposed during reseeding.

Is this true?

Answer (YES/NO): NO